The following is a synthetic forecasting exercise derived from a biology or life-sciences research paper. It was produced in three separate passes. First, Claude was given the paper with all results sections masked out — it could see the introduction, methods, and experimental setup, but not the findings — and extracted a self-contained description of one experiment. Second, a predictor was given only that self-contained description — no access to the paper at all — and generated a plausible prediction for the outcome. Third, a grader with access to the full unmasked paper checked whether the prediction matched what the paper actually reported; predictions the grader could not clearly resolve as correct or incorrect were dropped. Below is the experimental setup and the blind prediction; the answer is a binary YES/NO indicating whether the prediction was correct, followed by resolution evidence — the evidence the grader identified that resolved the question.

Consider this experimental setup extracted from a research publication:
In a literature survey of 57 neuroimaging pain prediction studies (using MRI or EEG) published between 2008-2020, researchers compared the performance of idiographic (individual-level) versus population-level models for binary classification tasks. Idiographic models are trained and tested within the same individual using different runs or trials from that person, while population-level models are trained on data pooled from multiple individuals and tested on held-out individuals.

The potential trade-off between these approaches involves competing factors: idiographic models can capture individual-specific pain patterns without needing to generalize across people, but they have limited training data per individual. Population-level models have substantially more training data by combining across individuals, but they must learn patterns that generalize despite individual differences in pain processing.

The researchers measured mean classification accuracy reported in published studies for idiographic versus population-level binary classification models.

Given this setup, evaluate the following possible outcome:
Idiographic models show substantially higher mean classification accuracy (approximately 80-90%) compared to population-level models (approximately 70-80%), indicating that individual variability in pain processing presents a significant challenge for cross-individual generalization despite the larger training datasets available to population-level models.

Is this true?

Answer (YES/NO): NO